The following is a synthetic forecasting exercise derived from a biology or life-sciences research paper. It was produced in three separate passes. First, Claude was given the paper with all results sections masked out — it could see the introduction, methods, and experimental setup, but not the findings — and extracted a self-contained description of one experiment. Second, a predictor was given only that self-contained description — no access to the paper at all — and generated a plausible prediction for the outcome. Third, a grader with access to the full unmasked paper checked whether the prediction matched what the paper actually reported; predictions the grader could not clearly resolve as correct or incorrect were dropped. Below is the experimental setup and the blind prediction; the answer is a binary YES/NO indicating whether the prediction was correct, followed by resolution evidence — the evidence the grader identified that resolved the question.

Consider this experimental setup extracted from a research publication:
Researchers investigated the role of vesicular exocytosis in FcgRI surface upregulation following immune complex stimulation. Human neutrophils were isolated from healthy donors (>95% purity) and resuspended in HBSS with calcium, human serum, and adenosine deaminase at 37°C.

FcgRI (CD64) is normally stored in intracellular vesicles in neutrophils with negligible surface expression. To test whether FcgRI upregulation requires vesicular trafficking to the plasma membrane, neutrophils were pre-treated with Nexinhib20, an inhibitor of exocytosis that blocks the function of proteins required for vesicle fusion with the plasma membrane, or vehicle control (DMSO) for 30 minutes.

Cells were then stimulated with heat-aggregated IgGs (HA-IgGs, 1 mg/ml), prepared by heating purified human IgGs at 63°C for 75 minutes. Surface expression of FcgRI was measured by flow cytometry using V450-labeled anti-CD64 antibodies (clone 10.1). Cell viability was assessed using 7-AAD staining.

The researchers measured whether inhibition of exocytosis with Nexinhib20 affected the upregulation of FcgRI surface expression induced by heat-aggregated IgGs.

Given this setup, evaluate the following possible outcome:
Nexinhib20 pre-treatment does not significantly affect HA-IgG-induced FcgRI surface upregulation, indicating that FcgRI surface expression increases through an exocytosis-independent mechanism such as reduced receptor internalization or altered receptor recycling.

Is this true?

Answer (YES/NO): NO